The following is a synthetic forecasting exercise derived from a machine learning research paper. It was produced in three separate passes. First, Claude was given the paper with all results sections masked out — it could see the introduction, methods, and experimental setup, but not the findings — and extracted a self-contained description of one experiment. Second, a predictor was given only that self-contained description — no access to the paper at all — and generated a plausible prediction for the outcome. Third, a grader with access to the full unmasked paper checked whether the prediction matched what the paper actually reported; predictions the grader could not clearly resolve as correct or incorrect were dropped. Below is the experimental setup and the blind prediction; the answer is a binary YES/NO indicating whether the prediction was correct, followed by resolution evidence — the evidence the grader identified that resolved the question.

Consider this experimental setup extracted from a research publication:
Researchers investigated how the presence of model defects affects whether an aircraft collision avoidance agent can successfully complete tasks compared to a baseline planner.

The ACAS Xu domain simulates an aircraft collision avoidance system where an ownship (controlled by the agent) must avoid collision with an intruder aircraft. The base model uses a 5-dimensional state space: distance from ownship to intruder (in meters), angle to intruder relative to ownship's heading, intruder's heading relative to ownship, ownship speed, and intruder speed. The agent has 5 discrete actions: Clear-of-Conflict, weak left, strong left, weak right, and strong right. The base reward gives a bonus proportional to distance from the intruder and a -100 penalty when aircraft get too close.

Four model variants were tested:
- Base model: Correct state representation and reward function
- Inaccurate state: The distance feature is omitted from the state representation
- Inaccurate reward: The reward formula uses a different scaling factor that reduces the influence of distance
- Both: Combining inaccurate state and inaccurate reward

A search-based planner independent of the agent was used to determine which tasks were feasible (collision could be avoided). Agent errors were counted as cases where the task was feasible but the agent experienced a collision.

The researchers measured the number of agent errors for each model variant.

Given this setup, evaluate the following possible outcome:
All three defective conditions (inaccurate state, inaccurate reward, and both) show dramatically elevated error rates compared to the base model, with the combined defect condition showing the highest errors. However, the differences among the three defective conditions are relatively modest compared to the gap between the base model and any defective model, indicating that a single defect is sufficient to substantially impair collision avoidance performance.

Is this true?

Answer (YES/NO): NO